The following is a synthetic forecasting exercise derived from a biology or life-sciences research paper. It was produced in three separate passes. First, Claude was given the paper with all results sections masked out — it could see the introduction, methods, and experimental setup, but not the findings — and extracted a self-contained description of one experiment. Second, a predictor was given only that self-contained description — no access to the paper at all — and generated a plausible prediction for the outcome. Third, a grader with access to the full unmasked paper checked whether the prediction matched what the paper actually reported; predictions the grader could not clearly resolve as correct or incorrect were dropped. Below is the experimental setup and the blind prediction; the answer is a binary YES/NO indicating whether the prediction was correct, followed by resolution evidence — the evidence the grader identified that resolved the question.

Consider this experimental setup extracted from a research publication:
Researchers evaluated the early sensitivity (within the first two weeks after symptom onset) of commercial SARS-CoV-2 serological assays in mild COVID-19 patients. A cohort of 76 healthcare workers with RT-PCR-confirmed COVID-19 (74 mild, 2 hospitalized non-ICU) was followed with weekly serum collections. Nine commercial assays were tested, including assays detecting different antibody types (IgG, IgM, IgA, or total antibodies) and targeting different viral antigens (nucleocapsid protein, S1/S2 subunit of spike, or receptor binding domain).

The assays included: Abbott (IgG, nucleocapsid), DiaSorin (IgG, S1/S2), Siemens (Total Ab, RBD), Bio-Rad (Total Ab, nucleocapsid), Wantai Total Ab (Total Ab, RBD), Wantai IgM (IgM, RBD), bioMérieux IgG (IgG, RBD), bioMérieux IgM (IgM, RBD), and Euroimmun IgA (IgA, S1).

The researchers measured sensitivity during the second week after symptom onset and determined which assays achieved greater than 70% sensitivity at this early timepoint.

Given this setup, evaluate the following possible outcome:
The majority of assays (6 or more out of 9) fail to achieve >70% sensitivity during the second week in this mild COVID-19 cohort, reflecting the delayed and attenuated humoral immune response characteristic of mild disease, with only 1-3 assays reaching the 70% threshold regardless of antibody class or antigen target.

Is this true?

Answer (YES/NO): YES